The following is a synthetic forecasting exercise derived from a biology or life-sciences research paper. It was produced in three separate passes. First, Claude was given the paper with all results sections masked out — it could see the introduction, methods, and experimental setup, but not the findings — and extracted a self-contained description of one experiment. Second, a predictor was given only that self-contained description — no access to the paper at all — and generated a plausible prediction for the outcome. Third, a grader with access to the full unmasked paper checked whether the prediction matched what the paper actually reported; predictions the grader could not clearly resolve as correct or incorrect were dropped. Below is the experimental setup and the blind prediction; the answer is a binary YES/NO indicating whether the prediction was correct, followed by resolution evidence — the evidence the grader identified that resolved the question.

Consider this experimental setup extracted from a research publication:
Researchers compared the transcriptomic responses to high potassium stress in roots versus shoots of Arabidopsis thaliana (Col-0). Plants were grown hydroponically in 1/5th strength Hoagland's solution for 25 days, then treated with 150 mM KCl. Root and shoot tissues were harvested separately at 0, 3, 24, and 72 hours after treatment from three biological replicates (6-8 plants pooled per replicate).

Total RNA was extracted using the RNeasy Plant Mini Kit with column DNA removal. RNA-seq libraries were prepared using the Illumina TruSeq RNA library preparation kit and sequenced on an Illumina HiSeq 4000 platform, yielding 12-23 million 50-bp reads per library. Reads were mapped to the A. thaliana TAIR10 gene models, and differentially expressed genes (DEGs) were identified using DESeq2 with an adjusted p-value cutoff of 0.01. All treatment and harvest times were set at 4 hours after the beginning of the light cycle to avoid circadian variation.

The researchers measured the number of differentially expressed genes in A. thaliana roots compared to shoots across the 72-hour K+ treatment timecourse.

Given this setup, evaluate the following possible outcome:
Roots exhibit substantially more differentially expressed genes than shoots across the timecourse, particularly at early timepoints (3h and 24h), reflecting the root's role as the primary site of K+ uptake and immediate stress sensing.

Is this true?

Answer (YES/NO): NO